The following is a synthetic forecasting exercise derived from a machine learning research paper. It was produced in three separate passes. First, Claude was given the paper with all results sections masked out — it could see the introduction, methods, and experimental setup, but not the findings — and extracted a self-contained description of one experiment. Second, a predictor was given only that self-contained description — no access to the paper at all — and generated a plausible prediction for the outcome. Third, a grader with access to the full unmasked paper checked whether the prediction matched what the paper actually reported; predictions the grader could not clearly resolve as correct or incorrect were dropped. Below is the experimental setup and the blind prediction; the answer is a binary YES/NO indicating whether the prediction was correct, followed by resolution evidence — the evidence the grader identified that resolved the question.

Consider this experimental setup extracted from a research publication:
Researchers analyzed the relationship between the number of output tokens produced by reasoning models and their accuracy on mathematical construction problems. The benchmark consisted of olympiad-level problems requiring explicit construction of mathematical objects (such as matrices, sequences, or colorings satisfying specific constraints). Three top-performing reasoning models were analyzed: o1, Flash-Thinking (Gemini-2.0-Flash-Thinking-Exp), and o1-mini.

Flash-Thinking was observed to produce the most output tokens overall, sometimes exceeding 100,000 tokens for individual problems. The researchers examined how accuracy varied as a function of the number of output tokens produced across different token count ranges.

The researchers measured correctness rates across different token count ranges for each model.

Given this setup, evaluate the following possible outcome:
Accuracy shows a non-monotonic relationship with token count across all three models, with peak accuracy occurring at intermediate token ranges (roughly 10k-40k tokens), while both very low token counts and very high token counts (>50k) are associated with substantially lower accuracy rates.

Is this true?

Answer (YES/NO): NO